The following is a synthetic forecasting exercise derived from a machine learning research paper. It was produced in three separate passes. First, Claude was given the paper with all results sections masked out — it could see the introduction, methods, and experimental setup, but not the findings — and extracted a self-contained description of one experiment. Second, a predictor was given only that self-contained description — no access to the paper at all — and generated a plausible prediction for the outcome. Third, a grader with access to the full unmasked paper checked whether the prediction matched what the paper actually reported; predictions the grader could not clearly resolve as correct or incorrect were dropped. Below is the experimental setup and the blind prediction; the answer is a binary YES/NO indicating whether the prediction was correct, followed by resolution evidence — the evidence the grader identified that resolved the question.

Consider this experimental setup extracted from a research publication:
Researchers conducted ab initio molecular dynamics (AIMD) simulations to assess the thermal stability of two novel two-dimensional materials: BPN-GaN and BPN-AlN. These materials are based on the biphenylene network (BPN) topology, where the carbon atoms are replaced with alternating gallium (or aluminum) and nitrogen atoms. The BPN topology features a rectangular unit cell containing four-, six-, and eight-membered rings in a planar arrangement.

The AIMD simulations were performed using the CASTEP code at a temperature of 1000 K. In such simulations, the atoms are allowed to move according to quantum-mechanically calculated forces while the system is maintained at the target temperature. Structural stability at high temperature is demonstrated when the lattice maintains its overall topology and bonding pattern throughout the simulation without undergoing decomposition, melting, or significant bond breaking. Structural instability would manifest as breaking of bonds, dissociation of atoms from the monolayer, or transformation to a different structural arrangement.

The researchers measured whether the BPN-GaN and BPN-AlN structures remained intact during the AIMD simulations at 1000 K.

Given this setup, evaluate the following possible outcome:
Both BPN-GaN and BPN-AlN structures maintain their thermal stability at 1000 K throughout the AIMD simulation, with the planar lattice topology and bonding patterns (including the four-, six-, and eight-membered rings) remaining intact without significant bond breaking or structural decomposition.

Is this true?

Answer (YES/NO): NO